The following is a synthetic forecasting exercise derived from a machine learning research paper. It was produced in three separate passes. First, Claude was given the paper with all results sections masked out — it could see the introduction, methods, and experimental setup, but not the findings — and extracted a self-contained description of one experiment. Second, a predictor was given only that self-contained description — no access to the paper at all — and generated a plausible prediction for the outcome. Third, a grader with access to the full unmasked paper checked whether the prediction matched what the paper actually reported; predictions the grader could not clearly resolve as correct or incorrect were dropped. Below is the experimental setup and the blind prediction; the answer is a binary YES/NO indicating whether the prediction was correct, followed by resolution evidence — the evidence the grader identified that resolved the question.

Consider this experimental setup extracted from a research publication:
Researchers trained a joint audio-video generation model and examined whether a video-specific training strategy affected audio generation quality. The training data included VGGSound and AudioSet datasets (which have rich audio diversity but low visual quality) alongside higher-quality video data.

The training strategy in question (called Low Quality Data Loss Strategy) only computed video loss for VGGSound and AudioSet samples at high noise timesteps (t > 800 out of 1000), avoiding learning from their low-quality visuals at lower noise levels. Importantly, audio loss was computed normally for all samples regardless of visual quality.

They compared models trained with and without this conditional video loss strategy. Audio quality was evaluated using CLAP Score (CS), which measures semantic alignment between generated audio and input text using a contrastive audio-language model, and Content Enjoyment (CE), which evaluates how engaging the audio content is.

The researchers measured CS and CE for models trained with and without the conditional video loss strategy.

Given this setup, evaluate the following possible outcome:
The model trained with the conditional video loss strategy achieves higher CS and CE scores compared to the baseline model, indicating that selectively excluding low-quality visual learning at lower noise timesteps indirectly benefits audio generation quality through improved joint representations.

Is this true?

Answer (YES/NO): YES